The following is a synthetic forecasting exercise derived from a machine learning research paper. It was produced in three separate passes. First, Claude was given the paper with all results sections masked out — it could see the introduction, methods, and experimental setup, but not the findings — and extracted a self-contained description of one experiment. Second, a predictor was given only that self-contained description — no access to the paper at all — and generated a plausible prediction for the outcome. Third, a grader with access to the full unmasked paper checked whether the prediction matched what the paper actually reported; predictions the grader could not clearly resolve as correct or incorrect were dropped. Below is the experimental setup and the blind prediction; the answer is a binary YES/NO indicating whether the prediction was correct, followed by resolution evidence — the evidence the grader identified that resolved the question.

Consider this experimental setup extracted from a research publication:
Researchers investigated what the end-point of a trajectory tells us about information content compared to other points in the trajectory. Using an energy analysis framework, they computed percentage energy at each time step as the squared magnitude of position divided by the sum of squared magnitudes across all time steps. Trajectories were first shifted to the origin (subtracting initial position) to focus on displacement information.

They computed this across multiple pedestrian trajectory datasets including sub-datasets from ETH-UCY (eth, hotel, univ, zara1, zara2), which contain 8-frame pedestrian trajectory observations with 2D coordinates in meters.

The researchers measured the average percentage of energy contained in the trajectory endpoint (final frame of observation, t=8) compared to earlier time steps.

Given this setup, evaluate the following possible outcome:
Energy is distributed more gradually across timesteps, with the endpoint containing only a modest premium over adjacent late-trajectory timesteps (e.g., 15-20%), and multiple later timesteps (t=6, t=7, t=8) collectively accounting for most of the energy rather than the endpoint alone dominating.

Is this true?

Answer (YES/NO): NO